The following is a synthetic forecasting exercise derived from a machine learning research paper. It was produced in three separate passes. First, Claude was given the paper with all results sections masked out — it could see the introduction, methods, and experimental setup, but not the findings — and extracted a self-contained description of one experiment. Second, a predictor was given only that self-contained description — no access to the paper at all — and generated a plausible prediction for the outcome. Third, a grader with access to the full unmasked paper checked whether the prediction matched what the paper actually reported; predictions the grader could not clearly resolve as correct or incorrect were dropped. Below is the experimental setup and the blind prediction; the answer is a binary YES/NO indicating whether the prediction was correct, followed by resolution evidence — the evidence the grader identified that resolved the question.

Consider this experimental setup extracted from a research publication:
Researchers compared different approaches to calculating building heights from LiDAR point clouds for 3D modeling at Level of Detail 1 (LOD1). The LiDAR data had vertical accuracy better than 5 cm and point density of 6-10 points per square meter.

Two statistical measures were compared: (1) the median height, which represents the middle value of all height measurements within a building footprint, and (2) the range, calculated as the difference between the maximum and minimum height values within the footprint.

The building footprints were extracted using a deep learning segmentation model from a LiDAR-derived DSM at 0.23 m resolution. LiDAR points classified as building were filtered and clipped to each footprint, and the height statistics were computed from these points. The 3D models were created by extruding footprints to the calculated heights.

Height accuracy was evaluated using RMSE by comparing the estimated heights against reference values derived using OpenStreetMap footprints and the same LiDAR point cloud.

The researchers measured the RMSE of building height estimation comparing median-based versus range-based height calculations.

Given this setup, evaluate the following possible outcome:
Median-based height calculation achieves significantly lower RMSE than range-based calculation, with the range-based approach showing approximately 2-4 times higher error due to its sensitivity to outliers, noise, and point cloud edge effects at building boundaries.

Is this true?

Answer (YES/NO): YES